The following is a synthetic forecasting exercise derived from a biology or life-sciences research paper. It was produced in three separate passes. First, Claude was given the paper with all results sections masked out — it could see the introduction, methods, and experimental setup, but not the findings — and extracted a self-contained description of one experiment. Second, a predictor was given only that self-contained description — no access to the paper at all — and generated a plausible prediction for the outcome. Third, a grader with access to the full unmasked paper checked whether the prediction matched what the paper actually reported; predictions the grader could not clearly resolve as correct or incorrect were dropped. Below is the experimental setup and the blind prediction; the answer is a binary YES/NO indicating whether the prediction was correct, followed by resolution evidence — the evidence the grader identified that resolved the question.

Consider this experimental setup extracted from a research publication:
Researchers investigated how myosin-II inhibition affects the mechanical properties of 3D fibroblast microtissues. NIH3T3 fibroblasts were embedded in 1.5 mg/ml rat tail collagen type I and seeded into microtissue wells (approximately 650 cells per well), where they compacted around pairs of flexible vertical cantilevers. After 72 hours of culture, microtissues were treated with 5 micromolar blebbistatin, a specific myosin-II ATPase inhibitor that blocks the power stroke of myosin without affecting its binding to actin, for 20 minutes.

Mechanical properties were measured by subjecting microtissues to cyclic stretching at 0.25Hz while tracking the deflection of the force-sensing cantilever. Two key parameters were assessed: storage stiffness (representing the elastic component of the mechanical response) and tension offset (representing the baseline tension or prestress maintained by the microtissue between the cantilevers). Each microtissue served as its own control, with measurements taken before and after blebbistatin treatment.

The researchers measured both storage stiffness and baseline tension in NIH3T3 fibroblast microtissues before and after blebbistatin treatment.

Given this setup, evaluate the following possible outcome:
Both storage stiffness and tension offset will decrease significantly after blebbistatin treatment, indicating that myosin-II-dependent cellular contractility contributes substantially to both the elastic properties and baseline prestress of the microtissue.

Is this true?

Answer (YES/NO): YES